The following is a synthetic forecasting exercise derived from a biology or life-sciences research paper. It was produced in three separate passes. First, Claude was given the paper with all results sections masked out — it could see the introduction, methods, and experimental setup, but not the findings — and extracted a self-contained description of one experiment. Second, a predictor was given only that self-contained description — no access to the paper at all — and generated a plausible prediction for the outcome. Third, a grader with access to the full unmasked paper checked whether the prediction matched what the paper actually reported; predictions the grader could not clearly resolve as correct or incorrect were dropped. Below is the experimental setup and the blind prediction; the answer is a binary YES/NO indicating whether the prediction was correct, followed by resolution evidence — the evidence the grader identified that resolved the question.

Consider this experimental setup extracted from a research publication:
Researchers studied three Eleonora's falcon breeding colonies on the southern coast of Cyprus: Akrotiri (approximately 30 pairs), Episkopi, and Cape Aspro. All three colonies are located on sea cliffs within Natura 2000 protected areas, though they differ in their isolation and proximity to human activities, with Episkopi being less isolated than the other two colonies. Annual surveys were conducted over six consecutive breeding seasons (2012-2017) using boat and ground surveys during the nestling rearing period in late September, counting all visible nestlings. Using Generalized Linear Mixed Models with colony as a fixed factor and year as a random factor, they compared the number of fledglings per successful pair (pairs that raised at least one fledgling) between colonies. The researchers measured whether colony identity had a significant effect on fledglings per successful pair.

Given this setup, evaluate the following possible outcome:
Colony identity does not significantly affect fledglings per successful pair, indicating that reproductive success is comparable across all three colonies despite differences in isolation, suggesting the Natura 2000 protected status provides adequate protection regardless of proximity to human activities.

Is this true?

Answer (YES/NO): NO